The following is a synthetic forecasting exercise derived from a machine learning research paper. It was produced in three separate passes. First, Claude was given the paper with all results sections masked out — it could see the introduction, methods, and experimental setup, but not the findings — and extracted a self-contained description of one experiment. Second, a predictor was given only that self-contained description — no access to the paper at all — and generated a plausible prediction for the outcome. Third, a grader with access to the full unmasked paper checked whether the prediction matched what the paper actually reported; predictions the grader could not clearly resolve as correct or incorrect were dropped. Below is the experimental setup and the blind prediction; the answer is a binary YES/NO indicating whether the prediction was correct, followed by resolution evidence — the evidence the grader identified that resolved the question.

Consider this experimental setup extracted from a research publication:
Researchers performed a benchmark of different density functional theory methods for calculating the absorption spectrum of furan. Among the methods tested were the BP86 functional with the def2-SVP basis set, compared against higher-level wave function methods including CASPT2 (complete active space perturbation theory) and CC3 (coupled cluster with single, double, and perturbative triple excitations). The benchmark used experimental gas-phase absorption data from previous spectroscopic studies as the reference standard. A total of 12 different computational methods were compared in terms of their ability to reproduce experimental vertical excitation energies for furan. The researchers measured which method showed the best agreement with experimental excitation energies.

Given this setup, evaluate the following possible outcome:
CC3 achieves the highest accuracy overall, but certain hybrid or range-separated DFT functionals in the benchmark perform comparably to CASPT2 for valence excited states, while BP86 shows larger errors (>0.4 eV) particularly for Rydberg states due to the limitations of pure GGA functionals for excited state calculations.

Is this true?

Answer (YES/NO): NO